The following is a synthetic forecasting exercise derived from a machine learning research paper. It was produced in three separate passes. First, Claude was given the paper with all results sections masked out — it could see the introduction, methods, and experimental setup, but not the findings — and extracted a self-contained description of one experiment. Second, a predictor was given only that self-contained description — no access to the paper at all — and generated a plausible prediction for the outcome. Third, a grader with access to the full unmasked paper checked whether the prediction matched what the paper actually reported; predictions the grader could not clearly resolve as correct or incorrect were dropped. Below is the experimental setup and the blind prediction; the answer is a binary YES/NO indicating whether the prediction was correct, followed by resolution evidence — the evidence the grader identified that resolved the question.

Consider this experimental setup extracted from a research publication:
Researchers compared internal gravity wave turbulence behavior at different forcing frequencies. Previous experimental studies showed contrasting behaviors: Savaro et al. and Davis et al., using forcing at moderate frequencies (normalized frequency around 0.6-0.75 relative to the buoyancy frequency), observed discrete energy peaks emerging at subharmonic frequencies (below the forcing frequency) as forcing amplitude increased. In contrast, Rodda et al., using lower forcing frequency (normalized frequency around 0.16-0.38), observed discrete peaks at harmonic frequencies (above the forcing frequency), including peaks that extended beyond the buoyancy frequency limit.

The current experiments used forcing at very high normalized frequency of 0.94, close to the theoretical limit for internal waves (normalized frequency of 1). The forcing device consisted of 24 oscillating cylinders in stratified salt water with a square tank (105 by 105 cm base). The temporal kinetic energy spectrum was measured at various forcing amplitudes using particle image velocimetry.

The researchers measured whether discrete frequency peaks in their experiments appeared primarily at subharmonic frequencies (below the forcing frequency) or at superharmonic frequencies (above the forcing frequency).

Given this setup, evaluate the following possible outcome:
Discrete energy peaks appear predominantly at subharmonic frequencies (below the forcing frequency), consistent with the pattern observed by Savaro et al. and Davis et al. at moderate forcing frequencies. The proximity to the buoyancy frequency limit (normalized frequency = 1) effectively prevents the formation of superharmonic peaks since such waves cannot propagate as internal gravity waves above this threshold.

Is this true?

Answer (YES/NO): YES